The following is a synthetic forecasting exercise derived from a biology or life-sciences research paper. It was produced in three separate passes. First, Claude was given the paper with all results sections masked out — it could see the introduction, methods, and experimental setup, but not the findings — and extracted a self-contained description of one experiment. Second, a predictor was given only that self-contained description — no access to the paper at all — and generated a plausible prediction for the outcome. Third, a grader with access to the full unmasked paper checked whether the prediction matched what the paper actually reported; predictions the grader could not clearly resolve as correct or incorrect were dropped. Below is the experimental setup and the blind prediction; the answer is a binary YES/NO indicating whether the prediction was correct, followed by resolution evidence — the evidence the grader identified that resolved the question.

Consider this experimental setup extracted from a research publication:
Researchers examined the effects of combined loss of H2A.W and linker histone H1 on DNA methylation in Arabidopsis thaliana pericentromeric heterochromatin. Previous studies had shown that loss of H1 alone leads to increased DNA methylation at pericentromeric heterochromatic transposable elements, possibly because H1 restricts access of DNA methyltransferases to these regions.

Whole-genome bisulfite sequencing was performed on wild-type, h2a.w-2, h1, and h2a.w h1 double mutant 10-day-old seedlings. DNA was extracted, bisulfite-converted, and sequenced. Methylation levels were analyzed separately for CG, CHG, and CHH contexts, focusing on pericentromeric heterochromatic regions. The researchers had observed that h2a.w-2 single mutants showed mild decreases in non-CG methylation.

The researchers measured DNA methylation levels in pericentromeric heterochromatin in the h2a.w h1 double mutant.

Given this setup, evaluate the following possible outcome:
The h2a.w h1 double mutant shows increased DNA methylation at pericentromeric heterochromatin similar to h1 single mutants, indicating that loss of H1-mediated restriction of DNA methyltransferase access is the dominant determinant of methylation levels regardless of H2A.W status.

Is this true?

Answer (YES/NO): NO